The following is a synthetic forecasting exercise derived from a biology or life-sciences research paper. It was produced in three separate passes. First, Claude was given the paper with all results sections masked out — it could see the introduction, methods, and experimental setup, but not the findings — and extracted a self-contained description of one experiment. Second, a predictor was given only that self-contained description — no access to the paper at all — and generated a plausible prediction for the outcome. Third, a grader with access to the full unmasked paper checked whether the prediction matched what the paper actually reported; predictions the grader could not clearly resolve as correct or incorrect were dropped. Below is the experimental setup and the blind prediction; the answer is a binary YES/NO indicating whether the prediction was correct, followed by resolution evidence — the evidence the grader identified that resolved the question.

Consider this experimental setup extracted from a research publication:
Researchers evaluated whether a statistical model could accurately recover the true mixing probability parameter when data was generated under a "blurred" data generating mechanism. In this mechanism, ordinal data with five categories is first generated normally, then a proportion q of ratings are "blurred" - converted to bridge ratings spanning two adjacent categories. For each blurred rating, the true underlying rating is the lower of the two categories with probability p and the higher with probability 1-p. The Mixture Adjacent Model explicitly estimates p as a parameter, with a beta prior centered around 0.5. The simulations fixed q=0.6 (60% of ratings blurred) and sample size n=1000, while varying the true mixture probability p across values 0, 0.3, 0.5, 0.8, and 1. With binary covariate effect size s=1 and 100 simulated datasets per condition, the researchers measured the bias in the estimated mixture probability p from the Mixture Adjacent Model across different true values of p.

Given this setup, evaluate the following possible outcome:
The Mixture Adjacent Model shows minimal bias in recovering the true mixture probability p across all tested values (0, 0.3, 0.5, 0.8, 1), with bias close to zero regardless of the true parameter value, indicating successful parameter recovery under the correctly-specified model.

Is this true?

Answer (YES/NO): YES